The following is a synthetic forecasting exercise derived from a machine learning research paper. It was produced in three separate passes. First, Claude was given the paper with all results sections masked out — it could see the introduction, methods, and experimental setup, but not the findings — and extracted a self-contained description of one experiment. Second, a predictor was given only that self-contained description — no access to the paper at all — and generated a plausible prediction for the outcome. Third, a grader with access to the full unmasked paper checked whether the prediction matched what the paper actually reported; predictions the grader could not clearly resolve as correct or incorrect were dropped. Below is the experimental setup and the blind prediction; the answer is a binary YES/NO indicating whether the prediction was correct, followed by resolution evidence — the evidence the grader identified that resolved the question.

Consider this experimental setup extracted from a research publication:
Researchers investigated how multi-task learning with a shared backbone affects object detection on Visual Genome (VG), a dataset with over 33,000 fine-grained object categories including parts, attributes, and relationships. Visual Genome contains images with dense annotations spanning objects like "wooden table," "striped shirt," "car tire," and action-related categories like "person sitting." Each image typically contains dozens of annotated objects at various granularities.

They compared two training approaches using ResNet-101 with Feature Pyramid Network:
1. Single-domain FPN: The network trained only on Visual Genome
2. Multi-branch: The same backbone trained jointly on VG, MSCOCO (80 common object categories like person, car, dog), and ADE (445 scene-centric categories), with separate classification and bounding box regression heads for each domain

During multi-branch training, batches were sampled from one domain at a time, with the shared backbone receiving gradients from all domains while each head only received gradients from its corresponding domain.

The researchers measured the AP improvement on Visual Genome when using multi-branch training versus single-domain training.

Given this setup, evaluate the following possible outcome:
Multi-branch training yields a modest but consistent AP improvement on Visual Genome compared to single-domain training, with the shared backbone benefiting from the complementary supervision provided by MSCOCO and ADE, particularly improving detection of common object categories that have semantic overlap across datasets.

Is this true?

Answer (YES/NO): NO